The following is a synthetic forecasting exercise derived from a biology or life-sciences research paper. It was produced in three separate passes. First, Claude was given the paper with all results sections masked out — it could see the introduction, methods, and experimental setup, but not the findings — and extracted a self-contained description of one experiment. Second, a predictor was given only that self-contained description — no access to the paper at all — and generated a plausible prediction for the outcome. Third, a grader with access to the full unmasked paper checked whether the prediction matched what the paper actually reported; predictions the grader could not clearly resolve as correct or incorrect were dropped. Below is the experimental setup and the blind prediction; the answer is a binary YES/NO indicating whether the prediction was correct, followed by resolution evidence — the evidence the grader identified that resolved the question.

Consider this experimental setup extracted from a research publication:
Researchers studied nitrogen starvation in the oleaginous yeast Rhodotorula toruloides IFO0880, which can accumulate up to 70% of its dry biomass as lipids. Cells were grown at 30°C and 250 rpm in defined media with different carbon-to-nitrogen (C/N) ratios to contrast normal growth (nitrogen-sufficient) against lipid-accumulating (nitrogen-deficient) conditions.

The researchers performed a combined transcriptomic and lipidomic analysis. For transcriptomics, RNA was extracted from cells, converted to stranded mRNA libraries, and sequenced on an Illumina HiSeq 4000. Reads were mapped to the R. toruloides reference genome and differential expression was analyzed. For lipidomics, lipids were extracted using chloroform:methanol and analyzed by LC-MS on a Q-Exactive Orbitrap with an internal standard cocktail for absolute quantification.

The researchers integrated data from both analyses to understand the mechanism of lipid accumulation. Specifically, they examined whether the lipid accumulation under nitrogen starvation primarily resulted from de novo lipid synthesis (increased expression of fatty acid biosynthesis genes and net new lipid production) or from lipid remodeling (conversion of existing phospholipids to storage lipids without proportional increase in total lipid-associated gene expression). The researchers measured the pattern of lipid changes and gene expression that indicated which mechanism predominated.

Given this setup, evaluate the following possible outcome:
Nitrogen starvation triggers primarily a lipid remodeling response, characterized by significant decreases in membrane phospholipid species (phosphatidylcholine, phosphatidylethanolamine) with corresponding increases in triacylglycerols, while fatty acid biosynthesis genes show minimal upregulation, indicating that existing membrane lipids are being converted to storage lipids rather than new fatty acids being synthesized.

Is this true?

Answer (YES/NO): NO